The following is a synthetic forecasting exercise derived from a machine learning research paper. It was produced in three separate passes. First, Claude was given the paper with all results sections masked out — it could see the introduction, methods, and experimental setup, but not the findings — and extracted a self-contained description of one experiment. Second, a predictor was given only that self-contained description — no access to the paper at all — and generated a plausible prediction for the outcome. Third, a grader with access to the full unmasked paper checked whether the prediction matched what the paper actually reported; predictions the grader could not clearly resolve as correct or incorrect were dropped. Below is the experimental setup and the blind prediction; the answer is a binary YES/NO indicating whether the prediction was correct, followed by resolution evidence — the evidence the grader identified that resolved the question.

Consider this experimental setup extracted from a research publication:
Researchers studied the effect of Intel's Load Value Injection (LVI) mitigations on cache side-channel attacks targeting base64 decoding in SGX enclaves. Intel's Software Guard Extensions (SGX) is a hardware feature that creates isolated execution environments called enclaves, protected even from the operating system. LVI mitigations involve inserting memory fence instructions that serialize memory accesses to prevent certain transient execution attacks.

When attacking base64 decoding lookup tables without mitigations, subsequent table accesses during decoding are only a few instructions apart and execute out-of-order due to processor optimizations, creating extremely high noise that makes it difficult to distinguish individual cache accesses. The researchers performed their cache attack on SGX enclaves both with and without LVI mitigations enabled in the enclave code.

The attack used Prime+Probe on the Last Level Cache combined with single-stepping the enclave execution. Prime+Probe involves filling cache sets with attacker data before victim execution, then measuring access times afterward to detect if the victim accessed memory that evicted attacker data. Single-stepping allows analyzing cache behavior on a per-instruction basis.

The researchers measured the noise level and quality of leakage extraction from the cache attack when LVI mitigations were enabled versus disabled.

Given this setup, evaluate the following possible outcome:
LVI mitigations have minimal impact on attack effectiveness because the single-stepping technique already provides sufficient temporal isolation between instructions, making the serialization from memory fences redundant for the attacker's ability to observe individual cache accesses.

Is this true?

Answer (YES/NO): NO